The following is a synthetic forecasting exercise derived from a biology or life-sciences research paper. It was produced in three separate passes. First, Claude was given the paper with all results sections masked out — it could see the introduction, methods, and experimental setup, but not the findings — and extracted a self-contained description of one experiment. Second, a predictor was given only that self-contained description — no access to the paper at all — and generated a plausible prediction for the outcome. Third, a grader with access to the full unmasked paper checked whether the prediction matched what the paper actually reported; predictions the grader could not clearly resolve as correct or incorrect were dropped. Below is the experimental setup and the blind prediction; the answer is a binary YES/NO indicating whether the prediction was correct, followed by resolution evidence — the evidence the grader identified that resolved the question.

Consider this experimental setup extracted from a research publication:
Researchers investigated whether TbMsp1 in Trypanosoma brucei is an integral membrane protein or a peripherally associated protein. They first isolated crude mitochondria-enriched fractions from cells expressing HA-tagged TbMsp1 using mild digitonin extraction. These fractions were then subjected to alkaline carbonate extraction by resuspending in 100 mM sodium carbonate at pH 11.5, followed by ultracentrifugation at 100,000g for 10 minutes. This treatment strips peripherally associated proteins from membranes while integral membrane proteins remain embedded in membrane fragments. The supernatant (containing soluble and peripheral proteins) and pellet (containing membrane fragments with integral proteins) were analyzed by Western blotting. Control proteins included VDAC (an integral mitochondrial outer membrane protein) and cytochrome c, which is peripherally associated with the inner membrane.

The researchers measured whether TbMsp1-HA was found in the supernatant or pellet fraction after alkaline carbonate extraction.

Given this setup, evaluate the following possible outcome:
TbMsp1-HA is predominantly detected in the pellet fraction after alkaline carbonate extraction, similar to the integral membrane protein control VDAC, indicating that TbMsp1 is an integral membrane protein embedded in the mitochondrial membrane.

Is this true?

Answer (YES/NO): YES